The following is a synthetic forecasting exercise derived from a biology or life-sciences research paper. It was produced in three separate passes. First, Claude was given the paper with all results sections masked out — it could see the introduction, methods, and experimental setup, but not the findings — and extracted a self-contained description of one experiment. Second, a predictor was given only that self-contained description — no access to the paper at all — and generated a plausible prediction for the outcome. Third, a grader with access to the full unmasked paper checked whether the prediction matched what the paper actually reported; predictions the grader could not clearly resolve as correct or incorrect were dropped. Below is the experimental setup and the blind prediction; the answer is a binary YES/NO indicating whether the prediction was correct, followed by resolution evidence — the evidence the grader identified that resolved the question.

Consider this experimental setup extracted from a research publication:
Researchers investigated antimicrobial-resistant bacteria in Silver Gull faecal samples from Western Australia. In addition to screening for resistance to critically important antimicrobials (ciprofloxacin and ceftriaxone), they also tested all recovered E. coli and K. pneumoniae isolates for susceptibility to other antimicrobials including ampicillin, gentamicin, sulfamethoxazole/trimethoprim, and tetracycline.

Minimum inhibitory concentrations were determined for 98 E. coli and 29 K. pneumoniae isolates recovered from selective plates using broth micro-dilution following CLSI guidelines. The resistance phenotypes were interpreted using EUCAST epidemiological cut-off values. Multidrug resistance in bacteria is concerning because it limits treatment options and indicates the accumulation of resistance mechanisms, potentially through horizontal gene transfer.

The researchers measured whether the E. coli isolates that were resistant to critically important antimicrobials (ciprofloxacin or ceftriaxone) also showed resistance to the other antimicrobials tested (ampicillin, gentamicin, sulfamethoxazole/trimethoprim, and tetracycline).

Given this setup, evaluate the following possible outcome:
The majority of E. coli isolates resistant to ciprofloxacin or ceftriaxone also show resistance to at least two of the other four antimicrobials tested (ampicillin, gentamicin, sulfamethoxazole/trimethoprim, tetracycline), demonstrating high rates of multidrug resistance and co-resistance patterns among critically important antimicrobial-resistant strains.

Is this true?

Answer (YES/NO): YES